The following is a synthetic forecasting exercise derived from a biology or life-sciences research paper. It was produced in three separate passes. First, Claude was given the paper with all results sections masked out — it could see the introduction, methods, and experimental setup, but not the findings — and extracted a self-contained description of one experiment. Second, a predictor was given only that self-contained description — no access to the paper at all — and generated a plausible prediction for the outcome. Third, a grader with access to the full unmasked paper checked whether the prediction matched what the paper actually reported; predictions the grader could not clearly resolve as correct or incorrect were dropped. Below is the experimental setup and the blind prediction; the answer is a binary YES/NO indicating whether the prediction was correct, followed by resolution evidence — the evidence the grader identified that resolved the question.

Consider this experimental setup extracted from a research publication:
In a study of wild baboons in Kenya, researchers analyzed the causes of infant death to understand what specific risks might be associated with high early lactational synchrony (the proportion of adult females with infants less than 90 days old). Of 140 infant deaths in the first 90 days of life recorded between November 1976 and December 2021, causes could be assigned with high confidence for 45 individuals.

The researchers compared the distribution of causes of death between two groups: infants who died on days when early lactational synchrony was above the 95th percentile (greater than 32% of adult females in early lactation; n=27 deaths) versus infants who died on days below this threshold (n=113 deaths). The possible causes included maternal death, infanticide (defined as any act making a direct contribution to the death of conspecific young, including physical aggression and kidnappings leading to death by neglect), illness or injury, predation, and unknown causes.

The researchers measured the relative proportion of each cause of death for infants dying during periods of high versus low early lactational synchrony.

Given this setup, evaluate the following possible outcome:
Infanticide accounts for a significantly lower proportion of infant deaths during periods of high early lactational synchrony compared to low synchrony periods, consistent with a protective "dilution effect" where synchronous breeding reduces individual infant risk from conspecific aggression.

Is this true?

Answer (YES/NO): NO